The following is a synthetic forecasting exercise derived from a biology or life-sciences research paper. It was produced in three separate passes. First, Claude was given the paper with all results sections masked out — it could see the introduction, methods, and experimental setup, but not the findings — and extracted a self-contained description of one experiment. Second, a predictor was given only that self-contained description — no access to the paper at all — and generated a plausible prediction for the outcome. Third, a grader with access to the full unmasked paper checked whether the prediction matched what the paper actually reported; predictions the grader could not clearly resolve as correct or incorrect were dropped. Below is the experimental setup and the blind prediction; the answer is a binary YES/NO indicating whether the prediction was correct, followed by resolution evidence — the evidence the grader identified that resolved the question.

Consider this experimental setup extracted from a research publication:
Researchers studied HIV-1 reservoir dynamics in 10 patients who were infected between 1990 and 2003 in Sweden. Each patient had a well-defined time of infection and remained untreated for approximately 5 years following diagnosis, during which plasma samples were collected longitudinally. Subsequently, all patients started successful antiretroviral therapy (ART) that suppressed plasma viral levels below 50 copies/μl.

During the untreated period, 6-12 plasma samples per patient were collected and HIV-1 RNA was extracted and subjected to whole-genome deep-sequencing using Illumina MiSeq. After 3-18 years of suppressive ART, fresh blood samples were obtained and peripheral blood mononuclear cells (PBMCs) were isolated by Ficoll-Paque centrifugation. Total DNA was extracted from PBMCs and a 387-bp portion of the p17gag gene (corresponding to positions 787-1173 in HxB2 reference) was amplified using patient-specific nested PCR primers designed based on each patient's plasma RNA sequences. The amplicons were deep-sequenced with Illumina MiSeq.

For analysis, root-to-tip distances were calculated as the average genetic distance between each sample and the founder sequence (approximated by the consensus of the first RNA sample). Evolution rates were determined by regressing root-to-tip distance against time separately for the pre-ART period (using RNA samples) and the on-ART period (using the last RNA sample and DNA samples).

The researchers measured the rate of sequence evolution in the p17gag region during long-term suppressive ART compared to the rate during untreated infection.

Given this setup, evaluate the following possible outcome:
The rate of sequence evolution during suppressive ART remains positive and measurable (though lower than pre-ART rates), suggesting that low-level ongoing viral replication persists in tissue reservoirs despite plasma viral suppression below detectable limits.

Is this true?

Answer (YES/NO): NO